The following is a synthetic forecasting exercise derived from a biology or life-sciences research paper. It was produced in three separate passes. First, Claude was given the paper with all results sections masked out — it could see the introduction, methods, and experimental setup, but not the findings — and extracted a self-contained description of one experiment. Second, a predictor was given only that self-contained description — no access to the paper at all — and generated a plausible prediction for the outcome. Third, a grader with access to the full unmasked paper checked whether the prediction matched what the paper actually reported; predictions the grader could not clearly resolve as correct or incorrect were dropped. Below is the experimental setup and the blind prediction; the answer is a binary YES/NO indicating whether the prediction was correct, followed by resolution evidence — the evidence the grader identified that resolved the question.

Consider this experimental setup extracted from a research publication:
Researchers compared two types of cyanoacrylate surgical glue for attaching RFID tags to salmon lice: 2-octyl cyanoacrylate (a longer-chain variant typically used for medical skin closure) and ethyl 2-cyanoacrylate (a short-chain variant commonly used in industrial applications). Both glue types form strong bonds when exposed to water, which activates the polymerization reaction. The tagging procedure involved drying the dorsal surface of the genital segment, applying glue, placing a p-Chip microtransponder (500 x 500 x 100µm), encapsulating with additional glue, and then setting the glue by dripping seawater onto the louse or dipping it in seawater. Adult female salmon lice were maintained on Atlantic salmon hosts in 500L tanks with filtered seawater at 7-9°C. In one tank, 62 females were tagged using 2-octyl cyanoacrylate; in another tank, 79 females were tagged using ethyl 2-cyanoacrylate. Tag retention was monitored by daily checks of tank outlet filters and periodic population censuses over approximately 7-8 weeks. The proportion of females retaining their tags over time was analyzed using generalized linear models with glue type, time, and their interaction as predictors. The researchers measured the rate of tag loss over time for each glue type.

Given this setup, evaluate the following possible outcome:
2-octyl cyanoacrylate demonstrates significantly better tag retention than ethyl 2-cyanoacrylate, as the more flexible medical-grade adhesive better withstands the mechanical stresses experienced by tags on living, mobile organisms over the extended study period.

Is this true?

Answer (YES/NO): YES